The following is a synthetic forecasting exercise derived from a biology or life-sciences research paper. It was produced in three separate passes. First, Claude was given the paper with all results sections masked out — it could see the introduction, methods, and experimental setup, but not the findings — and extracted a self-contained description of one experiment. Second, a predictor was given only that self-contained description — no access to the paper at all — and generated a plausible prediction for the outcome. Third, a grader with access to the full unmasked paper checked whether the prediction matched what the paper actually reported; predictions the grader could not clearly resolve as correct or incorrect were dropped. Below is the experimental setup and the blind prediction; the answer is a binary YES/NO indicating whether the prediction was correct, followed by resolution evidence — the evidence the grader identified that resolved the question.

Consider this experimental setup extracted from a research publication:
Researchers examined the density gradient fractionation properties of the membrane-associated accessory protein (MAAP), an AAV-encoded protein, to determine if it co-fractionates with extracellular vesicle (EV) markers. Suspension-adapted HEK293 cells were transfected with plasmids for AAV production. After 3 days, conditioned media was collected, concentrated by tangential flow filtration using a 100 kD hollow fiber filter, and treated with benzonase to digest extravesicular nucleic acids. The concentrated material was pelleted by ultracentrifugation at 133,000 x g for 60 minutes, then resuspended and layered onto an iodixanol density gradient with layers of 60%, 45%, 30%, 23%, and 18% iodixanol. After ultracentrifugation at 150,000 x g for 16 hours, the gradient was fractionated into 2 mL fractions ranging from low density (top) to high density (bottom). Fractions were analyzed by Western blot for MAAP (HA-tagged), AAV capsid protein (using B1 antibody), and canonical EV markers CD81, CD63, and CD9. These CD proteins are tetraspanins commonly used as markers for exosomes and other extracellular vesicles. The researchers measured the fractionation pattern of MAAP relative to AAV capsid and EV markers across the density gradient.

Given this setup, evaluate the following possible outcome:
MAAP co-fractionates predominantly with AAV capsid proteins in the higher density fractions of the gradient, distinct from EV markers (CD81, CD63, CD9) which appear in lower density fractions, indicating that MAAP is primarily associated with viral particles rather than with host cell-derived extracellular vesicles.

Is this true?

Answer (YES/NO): NO